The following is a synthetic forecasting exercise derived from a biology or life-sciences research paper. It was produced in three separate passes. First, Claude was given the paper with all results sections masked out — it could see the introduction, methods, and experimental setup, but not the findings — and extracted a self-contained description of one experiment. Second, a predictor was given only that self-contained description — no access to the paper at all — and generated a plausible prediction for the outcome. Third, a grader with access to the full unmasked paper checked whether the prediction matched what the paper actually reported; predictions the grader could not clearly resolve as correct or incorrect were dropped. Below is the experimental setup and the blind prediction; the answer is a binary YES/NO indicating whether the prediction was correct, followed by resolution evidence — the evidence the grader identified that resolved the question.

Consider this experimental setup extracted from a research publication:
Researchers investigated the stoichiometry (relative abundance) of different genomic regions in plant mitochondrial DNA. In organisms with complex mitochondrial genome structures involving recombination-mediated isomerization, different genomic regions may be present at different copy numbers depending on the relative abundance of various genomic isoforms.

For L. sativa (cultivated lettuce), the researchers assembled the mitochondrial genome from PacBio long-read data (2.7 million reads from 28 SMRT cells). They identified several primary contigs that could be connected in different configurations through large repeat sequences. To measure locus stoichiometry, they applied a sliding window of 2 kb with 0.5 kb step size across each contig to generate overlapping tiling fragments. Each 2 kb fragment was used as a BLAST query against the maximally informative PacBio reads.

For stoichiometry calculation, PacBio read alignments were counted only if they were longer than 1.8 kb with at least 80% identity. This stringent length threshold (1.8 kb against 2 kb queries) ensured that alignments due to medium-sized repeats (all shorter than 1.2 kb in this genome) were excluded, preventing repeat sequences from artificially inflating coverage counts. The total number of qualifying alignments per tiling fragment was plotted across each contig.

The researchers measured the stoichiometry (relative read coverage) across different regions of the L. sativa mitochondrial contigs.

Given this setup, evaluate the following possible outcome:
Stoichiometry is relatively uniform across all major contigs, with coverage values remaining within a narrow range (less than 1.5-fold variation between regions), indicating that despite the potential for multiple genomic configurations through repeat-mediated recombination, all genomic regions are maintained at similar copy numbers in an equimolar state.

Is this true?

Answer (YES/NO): NO